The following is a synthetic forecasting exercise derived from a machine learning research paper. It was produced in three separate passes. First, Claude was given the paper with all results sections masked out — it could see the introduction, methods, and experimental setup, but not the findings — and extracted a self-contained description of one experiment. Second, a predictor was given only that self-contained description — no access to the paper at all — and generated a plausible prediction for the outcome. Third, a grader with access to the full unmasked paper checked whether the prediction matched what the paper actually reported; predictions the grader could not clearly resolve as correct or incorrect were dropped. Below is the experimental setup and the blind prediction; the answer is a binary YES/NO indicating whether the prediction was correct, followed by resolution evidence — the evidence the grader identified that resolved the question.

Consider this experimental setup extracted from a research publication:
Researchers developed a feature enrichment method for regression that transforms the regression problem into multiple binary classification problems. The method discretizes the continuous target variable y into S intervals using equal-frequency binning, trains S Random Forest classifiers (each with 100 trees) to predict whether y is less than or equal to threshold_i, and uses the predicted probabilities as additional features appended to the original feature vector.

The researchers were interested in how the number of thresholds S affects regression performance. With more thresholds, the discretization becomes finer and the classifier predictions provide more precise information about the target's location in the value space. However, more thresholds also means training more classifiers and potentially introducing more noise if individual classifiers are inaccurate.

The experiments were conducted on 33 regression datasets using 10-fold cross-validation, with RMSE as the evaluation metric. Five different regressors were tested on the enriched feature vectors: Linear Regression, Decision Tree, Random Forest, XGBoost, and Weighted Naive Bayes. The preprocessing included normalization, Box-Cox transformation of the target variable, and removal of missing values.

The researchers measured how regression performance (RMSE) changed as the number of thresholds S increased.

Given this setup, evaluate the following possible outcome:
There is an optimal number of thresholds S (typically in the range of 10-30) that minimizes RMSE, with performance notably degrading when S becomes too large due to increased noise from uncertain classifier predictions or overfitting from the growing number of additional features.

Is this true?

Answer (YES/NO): NO